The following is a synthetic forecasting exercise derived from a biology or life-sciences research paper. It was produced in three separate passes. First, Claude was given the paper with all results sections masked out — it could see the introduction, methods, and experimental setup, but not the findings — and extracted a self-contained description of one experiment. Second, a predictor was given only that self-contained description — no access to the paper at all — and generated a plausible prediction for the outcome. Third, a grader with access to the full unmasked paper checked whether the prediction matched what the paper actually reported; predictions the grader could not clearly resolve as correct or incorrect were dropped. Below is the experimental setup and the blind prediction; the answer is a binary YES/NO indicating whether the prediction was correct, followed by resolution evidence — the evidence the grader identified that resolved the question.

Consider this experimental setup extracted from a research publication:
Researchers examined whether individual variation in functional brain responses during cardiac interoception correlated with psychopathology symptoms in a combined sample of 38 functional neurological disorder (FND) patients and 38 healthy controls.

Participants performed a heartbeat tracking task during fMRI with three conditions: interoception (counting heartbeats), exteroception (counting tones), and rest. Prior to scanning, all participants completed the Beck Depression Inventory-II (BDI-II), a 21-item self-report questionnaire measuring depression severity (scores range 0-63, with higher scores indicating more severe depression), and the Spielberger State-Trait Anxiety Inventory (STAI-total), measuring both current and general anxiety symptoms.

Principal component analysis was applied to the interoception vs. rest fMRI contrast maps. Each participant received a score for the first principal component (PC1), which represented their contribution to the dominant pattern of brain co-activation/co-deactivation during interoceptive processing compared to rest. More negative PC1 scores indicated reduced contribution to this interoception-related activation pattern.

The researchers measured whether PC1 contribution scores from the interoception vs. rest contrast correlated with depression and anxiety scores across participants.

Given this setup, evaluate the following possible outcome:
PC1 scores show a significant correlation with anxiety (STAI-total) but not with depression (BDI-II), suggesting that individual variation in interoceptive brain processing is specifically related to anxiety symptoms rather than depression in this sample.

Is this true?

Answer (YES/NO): NO